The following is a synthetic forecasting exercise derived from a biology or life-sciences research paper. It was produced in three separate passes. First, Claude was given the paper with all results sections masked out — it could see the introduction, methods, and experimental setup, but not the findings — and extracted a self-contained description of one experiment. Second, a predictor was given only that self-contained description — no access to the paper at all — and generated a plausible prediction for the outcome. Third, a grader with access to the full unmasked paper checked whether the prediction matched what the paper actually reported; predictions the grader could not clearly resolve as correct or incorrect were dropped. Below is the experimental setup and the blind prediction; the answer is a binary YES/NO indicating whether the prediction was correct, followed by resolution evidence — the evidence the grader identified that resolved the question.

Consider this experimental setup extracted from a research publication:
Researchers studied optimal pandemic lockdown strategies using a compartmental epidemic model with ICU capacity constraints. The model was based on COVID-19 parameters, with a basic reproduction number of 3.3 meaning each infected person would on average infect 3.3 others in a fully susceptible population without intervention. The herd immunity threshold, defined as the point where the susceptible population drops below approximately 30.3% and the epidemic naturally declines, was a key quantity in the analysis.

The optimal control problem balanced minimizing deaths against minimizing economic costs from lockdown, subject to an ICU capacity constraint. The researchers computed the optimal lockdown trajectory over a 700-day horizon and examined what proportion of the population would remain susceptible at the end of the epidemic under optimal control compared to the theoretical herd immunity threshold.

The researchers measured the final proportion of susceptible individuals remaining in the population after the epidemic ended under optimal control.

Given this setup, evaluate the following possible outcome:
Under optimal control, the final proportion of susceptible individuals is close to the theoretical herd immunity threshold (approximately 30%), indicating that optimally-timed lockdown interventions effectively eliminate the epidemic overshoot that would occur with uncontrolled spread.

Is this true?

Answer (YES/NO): YES